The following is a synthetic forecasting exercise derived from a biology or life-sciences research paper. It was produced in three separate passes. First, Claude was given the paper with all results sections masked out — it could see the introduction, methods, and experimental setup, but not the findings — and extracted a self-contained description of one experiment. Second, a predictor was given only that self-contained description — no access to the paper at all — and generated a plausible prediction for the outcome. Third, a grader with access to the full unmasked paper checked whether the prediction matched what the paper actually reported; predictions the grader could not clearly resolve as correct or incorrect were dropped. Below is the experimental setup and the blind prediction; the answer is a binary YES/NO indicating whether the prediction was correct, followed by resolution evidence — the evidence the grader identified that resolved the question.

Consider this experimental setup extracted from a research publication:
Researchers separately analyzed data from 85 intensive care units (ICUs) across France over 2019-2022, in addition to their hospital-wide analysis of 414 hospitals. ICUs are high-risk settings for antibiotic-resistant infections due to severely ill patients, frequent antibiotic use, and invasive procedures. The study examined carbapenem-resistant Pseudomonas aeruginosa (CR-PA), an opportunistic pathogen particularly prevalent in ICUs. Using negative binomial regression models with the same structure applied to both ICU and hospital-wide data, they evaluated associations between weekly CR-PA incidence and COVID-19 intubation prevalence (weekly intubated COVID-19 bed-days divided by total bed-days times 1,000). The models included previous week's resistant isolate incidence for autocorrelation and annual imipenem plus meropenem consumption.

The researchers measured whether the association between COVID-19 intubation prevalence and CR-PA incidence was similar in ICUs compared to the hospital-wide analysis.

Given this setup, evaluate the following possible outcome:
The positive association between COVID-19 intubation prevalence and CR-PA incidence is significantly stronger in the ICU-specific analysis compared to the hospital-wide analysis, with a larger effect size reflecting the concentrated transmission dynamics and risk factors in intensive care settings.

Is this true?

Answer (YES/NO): NO